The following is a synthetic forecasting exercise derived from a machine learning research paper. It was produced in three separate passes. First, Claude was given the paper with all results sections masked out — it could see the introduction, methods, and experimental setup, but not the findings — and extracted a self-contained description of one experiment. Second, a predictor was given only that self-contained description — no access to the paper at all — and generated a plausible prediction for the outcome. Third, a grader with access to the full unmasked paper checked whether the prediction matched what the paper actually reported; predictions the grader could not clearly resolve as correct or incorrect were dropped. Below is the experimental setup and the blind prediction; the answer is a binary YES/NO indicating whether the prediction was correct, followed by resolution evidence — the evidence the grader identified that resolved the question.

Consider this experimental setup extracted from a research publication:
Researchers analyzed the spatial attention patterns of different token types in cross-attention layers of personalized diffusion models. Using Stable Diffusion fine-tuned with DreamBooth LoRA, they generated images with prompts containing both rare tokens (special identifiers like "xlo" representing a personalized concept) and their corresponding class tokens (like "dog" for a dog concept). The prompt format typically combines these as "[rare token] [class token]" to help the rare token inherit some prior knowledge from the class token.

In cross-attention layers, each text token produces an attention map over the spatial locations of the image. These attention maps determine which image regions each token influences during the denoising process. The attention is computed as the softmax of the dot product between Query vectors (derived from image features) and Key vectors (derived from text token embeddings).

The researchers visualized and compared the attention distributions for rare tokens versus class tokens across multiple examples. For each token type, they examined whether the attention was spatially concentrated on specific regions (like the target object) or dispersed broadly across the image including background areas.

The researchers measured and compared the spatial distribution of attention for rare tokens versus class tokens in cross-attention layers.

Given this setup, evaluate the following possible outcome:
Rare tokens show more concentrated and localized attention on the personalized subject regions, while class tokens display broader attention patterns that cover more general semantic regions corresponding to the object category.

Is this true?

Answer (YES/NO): NO